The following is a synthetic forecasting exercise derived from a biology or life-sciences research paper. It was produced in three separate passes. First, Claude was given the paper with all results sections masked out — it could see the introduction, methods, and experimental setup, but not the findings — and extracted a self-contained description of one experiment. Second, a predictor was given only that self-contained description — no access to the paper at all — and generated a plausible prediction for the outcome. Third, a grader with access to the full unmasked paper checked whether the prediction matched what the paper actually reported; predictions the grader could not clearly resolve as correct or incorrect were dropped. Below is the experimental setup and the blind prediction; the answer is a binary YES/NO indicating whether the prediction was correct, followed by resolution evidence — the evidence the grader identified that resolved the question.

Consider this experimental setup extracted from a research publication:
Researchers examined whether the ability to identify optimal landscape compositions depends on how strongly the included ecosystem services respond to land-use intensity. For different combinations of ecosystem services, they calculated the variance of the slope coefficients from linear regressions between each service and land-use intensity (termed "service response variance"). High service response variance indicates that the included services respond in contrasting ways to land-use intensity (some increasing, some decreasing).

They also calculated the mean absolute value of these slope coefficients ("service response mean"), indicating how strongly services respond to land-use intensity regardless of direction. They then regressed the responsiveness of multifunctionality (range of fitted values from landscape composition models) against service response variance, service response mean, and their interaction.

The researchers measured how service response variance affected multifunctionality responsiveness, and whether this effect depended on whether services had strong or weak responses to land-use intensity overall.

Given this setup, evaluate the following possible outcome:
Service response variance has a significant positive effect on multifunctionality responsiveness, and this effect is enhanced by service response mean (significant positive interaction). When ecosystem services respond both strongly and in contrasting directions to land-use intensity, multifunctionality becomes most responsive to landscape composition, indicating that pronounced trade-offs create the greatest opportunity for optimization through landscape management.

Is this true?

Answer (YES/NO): NO